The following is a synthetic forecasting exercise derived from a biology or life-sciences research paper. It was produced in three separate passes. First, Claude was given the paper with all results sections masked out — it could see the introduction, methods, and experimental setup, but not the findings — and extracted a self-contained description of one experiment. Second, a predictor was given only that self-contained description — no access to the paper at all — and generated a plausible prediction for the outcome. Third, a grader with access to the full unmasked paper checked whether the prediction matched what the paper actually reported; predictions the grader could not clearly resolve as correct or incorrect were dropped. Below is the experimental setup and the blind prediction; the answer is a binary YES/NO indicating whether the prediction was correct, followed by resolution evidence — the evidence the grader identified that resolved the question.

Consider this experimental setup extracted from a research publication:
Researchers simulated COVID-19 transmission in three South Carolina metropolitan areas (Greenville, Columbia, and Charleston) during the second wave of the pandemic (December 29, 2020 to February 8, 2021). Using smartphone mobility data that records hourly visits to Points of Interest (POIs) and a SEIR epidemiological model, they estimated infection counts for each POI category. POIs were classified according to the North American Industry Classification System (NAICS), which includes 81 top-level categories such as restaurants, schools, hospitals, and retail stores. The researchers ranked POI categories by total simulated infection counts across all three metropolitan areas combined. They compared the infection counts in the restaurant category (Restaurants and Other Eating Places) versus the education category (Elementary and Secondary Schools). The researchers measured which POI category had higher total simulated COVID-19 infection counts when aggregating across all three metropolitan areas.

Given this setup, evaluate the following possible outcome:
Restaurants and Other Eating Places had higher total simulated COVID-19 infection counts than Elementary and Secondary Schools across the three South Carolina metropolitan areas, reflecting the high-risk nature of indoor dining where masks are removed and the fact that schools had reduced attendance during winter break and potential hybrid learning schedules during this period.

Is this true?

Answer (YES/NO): YES